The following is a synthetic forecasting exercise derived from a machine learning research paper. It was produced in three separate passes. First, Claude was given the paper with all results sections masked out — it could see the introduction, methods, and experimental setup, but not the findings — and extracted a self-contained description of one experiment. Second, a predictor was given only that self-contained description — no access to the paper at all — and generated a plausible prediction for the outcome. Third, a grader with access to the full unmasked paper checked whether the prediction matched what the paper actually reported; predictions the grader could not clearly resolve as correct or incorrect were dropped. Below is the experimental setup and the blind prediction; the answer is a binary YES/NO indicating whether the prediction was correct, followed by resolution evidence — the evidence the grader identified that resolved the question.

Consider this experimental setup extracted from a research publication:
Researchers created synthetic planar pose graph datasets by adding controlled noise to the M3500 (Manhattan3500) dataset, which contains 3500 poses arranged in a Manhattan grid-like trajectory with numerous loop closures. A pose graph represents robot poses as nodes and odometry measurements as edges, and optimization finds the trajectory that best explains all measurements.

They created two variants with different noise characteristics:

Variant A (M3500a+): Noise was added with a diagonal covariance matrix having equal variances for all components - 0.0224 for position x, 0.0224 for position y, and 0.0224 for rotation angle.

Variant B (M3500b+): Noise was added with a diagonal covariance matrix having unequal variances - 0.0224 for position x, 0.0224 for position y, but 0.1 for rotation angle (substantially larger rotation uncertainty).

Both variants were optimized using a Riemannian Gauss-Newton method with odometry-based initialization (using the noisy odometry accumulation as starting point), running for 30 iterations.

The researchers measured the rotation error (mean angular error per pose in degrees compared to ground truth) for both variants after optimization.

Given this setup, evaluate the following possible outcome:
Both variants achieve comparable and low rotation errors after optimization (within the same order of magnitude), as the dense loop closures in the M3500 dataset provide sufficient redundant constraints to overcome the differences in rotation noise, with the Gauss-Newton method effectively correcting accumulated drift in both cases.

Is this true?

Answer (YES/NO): NO